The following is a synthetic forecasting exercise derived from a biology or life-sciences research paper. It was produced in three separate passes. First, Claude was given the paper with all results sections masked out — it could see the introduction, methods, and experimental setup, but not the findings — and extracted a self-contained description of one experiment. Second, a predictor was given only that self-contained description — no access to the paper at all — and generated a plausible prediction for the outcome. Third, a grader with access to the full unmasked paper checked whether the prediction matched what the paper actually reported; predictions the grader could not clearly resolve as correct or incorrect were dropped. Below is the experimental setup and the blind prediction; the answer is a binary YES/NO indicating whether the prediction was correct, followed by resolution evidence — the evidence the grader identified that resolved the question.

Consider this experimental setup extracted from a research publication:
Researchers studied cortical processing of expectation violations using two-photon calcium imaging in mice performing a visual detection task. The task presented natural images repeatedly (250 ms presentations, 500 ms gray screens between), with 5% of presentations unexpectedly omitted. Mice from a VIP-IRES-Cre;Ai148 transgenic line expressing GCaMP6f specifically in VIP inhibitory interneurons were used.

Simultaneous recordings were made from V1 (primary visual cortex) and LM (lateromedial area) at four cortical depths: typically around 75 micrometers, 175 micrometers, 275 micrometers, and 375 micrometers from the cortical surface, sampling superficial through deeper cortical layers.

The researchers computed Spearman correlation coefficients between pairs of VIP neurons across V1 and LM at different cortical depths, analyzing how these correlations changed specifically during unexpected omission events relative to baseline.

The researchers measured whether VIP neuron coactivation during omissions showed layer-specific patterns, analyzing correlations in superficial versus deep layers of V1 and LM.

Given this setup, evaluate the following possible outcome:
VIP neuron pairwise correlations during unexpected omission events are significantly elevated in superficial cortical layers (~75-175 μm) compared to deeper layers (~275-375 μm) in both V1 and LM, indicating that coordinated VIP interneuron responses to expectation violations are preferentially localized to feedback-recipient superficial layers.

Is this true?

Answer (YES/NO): NO